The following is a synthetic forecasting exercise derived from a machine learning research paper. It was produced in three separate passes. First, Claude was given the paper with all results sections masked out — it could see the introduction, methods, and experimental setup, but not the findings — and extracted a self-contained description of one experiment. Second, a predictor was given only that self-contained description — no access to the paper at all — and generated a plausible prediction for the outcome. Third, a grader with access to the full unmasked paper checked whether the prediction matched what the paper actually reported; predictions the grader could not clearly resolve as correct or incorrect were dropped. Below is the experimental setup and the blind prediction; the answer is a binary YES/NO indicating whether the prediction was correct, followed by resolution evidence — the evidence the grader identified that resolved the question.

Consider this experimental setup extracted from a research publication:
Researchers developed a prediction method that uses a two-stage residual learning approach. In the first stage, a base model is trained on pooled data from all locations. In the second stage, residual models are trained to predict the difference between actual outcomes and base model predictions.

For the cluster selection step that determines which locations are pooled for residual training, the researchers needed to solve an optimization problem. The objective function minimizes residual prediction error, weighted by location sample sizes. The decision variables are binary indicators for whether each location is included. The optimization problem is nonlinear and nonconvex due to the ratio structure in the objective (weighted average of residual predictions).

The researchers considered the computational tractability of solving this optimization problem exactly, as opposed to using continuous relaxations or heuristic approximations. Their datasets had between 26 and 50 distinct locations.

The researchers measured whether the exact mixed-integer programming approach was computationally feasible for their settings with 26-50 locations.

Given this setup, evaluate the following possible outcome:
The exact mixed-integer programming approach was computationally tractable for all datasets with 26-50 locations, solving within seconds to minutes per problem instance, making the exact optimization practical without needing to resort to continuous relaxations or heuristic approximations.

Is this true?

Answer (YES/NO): NO